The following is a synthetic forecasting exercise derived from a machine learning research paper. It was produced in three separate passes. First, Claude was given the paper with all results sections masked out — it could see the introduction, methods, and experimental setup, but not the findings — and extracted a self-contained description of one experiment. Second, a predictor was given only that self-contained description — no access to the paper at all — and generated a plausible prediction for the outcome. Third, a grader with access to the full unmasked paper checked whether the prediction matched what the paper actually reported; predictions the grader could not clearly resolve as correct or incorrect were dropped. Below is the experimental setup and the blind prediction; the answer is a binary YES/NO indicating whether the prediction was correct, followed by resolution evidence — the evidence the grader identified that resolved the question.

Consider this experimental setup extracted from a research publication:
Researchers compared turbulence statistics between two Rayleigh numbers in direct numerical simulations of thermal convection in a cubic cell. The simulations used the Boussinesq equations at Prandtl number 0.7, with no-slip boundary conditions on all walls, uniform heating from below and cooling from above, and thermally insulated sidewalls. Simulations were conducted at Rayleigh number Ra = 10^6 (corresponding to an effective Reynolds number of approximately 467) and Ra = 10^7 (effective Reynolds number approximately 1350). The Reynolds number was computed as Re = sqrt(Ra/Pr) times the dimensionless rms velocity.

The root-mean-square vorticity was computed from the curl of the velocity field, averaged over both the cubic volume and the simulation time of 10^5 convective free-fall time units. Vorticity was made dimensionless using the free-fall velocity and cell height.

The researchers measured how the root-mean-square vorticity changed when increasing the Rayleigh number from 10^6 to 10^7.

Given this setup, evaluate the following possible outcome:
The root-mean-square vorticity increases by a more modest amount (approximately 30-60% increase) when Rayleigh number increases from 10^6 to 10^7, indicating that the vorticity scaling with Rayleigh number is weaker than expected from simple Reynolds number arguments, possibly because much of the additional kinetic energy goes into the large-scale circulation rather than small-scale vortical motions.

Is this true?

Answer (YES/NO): YES